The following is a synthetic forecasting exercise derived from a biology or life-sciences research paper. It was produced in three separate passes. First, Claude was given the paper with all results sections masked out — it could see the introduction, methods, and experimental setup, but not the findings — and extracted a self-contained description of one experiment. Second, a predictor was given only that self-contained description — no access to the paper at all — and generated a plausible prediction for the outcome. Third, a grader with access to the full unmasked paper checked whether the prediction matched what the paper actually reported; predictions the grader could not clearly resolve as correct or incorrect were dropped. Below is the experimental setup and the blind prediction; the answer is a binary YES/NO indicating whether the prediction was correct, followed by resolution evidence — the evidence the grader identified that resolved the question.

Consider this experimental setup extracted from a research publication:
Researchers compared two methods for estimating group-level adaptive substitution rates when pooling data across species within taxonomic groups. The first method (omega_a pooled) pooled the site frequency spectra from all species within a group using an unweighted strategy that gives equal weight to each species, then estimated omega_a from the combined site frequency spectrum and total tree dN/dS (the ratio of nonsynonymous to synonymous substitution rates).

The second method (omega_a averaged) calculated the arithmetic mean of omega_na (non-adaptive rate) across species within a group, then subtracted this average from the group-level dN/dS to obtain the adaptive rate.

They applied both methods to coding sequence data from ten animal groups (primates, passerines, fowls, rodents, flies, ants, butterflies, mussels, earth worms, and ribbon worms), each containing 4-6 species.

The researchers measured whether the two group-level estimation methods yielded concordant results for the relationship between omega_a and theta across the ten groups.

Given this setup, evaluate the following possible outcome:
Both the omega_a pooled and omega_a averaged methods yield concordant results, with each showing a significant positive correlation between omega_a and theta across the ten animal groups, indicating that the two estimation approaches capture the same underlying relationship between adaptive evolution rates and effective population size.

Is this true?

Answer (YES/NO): NO